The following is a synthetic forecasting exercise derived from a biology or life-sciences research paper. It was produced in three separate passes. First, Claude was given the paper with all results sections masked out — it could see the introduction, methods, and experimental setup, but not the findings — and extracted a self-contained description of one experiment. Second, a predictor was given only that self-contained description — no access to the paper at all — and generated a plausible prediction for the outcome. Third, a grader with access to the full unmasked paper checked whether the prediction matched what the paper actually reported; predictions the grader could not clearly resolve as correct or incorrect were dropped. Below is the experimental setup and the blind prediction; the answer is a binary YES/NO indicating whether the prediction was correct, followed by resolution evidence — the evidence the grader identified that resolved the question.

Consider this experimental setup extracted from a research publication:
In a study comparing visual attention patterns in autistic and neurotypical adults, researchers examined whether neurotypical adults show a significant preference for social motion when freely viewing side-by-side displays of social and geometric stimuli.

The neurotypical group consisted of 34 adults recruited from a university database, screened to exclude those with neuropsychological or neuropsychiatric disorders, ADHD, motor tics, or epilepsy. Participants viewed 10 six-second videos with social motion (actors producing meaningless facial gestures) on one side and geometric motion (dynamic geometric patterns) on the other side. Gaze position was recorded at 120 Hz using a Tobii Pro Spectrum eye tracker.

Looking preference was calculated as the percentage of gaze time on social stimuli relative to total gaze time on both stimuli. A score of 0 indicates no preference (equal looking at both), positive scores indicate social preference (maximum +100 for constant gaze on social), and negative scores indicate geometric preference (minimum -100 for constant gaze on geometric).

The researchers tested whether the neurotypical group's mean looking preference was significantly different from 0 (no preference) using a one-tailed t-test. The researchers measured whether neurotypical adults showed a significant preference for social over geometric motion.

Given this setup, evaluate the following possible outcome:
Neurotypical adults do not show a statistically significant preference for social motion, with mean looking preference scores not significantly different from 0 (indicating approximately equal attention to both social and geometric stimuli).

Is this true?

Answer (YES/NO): NO